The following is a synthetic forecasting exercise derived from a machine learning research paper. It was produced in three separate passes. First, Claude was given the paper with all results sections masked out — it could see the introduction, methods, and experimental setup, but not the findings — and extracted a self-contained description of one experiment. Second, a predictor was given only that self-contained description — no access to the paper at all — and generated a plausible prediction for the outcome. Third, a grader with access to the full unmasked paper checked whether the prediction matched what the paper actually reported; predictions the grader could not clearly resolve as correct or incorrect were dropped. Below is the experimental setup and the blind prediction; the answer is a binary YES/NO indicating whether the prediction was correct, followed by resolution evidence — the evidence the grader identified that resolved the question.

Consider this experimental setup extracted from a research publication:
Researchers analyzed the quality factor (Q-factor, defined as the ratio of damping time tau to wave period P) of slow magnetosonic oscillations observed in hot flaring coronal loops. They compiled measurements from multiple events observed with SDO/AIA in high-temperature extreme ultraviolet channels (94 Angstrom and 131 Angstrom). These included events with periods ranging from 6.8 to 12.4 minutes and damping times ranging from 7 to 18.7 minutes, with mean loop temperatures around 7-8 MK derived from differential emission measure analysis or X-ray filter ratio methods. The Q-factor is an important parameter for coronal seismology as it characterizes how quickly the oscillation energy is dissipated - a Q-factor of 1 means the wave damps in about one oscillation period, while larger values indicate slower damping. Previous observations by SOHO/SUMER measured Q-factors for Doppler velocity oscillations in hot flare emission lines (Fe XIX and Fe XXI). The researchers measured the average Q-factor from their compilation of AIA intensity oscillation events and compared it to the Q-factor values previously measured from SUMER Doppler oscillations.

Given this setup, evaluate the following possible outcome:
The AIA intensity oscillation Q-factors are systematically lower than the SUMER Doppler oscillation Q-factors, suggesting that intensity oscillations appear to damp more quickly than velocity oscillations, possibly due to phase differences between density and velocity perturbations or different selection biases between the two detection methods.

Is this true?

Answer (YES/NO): NO